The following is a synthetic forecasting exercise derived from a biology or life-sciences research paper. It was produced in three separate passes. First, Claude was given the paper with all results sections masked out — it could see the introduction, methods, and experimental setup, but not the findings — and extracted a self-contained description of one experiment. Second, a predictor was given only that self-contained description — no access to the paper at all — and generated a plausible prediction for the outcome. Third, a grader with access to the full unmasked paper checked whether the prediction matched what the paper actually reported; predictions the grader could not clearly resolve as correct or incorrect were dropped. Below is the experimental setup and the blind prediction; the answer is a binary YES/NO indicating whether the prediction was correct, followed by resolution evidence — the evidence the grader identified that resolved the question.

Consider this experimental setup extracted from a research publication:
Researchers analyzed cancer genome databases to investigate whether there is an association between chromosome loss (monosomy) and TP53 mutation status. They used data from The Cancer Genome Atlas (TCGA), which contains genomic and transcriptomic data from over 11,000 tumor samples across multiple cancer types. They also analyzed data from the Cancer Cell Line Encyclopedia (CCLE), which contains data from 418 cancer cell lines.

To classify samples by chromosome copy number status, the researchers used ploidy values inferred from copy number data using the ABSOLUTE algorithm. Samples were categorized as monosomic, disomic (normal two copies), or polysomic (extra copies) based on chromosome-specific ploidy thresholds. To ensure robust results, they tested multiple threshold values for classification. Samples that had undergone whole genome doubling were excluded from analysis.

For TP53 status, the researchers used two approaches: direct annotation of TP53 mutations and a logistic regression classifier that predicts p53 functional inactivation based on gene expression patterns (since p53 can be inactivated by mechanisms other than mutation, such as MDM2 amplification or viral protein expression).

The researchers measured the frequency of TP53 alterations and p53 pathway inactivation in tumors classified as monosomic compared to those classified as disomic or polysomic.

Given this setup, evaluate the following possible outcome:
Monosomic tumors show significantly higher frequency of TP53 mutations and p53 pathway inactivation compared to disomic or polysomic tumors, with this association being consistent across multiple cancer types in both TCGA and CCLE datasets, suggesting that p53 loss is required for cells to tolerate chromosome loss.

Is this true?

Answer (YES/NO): YES